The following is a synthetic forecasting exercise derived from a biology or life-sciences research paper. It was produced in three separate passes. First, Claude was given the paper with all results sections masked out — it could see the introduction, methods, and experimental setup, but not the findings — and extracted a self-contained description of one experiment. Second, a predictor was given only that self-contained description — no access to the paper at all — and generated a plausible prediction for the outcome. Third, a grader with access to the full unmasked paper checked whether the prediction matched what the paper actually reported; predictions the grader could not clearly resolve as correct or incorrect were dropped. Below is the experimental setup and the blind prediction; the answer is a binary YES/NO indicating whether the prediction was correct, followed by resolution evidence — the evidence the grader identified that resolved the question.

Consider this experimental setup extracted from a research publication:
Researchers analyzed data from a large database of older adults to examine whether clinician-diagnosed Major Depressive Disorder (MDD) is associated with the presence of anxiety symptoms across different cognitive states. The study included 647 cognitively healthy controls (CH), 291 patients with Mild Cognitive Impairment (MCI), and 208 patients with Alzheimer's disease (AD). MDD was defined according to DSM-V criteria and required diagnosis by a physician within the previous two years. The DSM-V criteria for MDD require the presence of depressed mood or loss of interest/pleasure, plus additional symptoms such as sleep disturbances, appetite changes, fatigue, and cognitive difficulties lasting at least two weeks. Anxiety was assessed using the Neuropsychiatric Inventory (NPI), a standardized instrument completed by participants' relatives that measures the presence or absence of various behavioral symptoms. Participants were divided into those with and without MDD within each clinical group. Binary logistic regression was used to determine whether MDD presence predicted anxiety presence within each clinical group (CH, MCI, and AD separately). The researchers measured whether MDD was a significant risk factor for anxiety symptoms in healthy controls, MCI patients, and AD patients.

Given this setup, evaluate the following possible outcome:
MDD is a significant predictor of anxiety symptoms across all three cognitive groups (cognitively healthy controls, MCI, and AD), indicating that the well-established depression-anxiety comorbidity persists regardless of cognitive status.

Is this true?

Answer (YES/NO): YES